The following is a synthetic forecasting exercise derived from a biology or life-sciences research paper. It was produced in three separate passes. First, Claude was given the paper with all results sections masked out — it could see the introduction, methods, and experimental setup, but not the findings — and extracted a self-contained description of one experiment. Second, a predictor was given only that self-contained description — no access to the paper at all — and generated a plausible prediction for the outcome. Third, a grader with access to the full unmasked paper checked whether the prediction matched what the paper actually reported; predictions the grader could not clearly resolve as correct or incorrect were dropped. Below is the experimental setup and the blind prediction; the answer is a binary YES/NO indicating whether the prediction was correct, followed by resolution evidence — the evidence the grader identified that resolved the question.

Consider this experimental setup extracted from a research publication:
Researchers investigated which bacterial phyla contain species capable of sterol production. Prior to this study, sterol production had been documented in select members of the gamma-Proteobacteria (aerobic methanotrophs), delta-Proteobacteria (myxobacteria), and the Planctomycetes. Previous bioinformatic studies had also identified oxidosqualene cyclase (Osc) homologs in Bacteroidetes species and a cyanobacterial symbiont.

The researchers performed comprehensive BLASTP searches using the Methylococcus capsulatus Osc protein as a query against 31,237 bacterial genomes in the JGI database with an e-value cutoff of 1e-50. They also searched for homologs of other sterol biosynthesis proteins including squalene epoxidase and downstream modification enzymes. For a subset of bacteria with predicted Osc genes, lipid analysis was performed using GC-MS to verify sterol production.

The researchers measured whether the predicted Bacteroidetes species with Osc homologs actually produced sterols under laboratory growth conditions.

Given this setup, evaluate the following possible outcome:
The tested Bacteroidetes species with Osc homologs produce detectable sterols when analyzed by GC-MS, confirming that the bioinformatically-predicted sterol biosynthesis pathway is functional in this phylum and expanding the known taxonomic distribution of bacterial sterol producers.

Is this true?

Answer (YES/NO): YES